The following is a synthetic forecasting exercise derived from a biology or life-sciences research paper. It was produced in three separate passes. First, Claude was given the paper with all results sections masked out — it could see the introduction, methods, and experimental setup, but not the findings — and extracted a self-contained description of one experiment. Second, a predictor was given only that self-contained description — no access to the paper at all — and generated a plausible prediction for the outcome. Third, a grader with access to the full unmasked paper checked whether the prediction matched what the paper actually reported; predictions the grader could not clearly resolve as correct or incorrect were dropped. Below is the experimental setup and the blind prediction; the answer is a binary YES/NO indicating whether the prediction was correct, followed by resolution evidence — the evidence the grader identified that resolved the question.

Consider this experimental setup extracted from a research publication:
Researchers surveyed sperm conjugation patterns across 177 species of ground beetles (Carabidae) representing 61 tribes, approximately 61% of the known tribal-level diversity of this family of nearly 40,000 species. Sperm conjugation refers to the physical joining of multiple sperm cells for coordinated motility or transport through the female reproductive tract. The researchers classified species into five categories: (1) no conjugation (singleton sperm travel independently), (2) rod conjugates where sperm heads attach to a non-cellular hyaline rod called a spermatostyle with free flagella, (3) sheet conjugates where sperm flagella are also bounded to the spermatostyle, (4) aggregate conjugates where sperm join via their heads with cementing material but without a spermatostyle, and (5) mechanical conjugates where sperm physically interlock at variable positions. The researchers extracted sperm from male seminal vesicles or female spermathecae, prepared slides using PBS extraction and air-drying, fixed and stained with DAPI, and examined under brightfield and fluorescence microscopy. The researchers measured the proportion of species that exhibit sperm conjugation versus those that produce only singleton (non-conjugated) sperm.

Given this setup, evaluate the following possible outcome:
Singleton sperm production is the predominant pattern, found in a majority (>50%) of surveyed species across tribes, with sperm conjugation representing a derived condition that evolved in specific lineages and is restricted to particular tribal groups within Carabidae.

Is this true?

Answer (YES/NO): NO